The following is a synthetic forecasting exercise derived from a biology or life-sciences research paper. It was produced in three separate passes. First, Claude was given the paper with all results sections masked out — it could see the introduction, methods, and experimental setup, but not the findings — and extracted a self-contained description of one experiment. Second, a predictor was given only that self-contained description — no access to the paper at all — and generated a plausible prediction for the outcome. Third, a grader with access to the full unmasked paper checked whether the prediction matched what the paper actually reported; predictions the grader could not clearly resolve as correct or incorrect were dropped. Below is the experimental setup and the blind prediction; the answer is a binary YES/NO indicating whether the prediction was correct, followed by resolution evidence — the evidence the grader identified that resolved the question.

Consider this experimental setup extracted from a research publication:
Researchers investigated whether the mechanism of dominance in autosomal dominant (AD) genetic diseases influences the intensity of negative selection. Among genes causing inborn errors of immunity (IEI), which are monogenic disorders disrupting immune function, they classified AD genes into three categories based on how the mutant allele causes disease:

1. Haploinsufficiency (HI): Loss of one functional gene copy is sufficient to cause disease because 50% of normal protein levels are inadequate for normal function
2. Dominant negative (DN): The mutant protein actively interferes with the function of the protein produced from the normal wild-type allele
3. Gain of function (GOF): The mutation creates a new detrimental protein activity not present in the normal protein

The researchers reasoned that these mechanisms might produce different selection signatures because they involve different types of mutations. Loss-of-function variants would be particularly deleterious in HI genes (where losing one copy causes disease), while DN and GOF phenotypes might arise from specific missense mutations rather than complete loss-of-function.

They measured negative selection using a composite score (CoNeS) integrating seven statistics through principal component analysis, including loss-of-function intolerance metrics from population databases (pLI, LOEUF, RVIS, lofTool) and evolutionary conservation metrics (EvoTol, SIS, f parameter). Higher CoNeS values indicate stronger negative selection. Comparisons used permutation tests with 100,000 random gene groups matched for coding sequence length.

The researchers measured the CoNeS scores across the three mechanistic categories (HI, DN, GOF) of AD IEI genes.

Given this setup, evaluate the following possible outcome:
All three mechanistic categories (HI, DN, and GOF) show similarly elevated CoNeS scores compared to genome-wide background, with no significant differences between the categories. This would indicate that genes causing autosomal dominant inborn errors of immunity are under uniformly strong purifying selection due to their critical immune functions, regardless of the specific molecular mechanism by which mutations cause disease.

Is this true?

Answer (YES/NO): NO